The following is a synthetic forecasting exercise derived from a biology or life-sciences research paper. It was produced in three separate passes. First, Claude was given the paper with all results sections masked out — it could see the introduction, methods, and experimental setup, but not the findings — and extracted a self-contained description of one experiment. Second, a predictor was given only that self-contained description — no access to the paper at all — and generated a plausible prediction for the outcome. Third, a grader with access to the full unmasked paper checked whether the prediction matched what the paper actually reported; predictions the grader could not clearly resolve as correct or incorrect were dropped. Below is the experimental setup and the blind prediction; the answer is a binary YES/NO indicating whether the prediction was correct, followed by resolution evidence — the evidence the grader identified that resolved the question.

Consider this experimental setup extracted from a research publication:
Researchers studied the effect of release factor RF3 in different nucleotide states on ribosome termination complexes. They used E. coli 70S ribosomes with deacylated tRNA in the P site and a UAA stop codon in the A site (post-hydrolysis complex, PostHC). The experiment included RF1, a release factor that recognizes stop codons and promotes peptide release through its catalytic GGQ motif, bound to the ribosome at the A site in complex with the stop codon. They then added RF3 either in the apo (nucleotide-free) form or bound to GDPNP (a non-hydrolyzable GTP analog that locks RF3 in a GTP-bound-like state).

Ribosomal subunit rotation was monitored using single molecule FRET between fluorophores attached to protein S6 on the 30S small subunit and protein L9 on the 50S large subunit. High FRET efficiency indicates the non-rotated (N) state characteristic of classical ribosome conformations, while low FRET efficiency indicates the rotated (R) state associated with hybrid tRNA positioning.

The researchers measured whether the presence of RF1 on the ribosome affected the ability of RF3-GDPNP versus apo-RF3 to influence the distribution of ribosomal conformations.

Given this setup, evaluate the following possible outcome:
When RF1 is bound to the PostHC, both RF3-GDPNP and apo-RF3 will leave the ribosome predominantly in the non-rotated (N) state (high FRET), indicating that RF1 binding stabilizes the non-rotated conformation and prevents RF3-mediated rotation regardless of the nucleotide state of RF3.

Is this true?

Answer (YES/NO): NO